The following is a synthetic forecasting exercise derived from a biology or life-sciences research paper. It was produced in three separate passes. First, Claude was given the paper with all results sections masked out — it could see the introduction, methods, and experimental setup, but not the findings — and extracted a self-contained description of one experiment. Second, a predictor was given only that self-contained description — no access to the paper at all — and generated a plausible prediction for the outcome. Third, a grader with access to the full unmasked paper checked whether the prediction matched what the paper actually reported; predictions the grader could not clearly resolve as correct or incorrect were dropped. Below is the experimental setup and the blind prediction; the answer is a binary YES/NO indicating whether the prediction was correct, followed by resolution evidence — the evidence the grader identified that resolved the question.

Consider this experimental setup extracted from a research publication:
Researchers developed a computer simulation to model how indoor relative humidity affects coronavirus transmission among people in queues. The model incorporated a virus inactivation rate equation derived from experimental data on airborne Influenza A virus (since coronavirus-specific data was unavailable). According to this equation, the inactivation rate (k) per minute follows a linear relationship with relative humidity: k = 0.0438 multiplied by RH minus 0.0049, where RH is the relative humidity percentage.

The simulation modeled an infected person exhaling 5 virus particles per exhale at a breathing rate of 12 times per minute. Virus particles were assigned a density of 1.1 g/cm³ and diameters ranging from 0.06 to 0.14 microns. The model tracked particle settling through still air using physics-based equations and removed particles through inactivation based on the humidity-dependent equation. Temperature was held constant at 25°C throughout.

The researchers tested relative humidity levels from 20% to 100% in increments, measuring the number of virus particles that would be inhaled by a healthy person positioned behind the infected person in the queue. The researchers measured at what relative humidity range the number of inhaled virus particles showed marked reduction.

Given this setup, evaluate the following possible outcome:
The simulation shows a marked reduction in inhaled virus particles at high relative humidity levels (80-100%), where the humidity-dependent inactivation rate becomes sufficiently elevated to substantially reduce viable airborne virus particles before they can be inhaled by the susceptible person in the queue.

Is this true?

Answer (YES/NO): YES